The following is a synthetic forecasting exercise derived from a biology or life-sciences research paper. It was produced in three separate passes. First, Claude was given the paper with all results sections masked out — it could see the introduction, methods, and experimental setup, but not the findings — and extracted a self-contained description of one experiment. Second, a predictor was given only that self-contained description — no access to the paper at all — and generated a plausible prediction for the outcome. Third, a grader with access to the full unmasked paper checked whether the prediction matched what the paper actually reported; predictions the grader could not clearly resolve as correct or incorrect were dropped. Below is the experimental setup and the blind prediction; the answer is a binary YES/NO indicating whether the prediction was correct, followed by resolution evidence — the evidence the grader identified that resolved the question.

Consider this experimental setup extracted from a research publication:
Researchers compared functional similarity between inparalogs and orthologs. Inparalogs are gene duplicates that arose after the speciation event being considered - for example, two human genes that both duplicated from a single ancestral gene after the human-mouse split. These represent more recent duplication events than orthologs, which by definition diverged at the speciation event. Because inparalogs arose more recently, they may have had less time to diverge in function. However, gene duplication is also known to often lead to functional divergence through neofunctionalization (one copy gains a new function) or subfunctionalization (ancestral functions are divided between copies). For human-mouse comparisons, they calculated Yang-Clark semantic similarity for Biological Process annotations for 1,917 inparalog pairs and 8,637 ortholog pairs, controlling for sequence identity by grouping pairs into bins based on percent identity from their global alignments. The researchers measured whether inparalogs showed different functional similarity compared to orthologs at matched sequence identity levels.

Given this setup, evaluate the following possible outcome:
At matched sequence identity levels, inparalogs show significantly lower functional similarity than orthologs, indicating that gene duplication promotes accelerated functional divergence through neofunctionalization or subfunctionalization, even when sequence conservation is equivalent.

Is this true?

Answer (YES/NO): NO